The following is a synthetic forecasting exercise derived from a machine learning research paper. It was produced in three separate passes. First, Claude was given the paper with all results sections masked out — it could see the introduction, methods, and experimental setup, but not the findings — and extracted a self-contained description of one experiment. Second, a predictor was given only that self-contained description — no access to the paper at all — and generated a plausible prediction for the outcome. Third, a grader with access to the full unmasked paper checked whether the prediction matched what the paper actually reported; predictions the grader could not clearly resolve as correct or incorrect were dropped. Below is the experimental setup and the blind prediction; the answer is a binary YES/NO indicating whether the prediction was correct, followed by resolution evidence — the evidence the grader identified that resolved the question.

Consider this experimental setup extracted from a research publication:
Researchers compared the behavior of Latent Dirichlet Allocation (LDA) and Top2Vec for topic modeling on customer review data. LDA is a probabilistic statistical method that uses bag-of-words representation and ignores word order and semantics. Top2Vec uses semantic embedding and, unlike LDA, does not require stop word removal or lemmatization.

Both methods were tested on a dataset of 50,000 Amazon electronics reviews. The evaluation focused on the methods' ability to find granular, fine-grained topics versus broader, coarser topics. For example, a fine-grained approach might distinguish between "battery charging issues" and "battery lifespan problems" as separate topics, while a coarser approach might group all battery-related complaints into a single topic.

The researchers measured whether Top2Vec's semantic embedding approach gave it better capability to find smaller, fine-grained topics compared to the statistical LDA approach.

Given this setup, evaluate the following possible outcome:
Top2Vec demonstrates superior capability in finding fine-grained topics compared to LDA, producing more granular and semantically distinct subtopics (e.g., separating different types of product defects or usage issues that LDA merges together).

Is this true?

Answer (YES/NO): NO